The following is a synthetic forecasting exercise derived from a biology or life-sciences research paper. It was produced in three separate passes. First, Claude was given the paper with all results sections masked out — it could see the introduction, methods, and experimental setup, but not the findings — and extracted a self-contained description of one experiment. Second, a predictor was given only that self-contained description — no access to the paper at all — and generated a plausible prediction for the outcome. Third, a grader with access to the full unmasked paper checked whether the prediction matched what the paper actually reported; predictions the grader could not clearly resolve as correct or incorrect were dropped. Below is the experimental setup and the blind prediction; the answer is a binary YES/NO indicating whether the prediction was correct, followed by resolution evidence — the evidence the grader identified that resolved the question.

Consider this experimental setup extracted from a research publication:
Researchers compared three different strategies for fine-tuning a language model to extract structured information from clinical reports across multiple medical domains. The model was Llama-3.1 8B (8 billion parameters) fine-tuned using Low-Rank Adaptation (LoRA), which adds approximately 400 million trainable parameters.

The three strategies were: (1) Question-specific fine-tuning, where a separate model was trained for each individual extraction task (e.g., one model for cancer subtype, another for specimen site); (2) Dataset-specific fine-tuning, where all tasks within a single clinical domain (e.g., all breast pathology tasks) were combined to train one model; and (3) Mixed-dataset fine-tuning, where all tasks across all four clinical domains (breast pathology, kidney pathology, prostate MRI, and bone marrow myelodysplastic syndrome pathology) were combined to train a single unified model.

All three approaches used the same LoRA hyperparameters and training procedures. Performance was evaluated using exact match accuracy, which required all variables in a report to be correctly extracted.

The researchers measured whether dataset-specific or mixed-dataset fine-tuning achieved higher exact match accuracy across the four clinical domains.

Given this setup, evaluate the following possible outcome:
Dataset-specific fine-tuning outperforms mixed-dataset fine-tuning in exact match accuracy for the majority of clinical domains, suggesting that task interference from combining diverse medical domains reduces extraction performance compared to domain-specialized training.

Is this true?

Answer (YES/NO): NO